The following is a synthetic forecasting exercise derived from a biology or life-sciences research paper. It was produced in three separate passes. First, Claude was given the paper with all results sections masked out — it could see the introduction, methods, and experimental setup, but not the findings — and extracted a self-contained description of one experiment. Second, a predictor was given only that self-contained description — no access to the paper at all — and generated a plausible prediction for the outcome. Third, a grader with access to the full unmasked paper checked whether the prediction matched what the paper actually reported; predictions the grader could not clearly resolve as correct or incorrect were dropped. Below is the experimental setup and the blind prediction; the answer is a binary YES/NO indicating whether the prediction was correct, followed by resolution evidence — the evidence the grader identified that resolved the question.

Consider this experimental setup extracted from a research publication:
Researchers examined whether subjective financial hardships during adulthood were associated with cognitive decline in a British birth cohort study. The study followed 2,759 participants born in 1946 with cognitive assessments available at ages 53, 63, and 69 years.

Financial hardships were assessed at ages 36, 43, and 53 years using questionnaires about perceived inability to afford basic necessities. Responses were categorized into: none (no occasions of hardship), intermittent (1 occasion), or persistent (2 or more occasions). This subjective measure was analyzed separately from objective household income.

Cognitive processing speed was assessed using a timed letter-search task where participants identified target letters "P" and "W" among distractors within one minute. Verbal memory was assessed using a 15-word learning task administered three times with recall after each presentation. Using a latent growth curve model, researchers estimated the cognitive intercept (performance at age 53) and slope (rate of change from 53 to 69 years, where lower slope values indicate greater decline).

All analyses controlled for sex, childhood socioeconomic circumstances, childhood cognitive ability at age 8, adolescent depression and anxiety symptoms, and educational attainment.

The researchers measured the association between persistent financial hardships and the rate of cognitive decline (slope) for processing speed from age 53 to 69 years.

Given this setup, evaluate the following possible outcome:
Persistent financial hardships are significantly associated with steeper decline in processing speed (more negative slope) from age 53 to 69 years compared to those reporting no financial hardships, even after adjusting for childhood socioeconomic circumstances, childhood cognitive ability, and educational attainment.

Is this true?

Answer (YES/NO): NO